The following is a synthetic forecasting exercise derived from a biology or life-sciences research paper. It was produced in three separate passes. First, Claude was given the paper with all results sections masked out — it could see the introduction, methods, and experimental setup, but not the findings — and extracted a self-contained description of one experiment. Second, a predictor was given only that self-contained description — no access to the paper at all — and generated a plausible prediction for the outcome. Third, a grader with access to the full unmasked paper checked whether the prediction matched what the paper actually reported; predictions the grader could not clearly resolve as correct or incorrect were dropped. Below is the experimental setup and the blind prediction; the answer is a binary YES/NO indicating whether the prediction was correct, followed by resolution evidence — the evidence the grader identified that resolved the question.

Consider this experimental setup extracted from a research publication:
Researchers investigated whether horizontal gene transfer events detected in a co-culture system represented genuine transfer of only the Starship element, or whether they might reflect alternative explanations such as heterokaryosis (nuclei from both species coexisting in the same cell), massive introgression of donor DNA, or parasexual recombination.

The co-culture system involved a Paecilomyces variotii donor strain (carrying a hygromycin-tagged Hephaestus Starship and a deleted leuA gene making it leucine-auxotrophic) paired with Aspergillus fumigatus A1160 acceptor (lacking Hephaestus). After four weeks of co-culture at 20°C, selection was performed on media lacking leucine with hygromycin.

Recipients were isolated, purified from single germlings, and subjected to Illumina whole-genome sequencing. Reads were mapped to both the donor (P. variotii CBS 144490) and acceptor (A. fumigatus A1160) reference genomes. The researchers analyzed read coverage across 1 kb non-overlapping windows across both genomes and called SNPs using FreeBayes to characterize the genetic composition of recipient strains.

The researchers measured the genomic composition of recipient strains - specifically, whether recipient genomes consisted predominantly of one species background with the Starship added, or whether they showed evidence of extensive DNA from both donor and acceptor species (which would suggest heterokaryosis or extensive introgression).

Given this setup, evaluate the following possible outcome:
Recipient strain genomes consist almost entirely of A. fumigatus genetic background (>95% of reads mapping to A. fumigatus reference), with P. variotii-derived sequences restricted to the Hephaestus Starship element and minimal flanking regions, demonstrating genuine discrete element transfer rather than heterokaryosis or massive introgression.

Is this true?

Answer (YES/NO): YES